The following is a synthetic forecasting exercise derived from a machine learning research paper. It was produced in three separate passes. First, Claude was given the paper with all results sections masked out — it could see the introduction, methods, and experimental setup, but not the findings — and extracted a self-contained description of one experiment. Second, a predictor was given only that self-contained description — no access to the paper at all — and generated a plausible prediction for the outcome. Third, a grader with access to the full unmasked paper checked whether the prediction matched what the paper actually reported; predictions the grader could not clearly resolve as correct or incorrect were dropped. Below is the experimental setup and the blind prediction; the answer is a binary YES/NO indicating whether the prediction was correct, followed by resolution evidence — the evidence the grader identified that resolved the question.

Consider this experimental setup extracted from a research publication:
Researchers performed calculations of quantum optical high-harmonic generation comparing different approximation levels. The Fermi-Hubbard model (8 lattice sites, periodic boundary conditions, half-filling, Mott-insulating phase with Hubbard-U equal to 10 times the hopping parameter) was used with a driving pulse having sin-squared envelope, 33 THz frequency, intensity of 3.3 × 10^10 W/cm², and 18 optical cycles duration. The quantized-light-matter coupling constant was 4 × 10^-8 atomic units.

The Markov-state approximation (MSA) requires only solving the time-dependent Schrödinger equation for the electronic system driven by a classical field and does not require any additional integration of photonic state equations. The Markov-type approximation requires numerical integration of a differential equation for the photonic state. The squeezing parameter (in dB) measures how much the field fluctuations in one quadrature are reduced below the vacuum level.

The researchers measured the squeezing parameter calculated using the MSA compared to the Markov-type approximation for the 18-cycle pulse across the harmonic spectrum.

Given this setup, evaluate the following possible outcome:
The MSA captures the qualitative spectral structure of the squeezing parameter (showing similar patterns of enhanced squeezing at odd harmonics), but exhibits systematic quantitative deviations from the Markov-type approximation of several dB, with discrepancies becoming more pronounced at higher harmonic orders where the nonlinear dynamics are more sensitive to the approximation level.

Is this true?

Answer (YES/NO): NO